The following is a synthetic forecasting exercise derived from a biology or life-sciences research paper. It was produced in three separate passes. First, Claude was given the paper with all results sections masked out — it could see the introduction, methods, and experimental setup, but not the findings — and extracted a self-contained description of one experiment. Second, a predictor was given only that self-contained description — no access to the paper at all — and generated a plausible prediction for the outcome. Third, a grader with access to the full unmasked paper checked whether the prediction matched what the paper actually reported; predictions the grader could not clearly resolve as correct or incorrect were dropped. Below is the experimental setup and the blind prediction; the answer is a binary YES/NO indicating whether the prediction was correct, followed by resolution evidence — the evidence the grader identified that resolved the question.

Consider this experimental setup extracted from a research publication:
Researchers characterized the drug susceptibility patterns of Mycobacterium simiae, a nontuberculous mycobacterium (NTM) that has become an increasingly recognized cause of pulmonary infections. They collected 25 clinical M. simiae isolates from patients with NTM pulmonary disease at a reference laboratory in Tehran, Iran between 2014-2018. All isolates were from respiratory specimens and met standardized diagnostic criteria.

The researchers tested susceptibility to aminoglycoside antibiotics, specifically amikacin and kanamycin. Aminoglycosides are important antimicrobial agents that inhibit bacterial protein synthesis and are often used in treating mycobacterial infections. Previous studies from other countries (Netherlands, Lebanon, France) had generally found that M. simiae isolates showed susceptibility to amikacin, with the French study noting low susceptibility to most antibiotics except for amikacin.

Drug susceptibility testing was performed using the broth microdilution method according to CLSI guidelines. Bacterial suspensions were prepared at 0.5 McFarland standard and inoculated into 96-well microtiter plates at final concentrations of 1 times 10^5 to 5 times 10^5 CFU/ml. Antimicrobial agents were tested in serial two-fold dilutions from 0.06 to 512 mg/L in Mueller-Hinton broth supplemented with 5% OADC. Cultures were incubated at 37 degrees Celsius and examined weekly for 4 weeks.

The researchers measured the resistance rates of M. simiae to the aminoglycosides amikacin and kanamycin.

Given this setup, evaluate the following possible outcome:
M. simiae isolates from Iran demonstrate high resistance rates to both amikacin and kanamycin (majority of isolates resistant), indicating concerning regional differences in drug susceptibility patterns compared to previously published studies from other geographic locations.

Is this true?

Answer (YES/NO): YES